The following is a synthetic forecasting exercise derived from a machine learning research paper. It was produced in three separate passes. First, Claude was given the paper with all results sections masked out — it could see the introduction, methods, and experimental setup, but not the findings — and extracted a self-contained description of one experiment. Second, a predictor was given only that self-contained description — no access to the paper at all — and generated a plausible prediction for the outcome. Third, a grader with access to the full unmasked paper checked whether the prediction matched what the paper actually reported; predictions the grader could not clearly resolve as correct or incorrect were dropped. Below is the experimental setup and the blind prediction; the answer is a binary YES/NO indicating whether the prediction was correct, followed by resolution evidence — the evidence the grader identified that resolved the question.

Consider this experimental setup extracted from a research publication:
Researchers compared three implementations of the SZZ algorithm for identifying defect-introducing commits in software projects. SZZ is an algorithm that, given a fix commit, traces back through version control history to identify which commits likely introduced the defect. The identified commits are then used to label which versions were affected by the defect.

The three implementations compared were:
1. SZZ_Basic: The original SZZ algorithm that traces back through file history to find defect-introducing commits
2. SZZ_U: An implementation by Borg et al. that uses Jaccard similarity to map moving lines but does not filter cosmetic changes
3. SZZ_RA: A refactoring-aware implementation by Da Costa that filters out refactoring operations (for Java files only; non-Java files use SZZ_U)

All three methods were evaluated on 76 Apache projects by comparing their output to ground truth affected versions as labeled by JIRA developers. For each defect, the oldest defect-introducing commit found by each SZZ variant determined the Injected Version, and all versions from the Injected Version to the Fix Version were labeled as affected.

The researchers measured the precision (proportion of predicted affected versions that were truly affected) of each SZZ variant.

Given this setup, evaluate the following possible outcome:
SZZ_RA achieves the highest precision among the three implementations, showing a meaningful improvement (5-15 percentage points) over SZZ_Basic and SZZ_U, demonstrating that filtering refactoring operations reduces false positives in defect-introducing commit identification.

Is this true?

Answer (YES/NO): NO